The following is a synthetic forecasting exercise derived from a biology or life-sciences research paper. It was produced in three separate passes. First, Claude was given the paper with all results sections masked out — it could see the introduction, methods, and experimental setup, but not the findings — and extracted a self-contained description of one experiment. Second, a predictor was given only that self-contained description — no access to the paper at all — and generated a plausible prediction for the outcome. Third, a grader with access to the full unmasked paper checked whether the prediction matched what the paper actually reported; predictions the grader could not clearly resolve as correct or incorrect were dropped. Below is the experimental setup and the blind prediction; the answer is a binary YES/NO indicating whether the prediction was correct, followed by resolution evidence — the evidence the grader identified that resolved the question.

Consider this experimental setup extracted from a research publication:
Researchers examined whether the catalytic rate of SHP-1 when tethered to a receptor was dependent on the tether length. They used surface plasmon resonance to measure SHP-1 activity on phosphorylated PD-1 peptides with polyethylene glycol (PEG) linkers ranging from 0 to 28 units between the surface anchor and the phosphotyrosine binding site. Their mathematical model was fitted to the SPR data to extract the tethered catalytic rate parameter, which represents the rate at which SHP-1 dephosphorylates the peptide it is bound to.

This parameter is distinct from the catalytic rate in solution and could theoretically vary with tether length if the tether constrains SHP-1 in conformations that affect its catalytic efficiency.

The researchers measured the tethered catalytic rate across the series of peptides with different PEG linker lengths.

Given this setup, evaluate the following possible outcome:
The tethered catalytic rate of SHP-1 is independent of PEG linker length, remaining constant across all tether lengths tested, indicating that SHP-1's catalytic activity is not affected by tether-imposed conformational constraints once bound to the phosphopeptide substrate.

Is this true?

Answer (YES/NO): YES